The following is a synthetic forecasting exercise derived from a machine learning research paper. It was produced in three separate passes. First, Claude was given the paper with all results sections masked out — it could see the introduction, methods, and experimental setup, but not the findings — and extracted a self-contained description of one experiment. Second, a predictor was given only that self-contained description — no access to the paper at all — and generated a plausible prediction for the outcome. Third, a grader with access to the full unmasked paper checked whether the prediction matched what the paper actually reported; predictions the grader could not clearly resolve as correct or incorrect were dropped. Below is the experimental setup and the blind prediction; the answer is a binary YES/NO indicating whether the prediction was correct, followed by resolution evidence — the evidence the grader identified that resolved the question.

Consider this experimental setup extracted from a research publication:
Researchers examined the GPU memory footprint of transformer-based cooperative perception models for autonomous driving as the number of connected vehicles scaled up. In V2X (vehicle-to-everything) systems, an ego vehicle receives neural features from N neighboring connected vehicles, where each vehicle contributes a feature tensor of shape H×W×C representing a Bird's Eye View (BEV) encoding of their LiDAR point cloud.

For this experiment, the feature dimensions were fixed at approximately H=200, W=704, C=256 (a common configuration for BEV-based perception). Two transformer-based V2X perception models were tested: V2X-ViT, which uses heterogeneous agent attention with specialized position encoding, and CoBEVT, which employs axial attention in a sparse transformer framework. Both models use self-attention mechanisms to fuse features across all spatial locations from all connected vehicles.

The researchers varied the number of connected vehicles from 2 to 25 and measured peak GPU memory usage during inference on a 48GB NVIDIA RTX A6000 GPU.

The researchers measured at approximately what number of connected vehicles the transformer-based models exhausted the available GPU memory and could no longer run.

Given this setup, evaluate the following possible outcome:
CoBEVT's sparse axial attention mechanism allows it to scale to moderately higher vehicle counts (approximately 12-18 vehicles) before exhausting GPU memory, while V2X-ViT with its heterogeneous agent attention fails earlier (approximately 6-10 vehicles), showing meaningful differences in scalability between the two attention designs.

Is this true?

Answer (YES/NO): NO